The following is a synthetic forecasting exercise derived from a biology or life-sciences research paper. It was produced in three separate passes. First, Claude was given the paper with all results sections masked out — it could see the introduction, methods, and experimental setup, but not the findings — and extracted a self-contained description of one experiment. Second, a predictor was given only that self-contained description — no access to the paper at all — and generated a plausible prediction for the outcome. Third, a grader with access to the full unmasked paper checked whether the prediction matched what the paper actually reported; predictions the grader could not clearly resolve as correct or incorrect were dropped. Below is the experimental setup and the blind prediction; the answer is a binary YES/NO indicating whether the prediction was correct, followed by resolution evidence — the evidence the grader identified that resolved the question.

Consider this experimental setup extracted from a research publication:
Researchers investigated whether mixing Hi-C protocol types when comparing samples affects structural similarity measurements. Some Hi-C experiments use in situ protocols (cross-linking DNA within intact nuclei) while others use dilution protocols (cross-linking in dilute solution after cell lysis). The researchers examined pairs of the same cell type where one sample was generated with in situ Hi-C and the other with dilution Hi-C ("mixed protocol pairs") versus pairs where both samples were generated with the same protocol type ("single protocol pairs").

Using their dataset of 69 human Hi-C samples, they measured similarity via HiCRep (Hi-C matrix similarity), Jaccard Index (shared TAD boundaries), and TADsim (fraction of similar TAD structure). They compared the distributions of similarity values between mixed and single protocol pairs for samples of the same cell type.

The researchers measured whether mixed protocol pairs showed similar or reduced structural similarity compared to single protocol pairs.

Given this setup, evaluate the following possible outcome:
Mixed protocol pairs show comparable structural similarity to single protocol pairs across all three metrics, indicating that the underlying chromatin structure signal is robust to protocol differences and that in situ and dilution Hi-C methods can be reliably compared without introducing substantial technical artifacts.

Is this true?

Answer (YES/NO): NO